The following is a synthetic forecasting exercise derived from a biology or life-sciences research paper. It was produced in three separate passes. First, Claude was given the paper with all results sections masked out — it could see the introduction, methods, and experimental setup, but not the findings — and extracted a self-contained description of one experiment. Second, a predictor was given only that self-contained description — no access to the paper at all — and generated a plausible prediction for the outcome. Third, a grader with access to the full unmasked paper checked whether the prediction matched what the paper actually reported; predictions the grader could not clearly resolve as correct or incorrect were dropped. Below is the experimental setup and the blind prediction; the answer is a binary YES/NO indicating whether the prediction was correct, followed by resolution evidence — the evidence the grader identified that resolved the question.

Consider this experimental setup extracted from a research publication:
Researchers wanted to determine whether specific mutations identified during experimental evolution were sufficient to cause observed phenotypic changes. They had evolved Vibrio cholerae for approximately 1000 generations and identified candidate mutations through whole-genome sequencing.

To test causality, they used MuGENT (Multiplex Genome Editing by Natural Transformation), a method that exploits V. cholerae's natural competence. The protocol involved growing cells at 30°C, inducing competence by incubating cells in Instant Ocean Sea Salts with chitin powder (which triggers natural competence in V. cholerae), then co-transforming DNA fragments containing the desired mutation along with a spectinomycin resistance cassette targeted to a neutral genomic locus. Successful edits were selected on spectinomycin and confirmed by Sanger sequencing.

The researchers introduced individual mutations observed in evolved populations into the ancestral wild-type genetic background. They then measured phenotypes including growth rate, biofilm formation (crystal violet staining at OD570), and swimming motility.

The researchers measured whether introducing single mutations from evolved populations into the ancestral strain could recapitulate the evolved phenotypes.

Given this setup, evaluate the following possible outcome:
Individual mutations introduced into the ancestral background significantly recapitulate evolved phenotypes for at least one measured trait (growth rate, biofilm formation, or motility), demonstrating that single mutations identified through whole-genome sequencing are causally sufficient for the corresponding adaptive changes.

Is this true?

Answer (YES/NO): YES